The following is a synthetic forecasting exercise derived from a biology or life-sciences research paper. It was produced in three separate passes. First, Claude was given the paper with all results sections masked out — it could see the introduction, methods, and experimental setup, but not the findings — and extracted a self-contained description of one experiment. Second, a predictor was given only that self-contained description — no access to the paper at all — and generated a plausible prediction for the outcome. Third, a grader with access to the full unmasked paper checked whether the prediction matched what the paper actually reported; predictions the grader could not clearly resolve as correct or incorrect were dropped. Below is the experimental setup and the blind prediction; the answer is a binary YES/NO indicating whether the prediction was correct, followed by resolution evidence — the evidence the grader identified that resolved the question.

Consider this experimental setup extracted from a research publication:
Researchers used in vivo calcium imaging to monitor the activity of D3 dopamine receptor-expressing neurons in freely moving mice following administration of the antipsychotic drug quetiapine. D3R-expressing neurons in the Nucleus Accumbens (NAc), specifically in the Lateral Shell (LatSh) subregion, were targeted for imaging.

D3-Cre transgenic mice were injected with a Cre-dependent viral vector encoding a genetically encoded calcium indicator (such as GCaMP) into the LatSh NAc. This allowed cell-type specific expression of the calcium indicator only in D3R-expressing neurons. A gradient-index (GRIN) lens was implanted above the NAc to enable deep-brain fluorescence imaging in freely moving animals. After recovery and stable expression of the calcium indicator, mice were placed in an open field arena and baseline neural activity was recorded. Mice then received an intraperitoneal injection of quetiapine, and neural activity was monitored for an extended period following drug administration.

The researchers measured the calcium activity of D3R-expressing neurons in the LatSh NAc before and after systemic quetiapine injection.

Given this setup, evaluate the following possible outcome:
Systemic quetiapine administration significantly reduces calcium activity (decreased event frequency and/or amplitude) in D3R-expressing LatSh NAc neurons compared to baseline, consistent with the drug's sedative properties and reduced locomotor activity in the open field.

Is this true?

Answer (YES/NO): YES